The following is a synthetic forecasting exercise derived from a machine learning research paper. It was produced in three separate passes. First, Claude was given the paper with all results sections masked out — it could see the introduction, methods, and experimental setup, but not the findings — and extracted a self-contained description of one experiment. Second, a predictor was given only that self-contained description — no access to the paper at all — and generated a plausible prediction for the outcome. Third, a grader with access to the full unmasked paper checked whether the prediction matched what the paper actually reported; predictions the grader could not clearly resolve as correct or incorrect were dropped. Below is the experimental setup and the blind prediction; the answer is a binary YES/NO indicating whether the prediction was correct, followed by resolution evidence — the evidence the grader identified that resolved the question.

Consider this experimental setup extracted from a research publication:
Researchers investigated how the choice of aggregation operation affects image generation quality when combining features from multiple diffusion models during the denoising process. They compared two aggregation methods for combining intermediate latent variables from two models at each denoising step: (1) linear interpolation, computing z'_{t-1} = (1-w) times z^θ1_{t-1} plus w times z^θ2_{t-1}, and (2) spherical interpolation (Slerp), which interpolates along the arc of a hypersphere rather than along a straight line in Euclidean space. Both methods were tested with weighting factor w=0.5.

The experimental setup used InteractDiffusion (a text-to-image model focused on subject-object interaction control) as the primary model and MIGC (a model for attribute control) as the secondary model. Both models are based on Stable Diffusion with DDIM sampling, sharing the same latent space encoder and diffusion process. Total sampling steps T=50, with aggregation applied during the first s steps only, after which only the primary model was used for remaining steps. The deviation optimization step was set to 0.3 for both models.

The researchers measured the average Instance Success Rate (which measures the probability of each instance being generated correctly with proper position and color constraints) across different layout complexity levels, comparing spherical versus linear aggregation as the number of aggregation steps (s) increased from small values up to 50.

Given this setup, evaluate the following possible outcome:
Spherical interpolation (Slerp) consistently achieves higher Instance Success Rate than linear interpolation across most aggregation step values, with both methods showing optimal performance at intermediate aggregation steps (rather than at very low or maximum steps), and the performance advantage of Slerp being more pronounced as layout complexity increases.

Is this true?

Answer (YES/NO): NO